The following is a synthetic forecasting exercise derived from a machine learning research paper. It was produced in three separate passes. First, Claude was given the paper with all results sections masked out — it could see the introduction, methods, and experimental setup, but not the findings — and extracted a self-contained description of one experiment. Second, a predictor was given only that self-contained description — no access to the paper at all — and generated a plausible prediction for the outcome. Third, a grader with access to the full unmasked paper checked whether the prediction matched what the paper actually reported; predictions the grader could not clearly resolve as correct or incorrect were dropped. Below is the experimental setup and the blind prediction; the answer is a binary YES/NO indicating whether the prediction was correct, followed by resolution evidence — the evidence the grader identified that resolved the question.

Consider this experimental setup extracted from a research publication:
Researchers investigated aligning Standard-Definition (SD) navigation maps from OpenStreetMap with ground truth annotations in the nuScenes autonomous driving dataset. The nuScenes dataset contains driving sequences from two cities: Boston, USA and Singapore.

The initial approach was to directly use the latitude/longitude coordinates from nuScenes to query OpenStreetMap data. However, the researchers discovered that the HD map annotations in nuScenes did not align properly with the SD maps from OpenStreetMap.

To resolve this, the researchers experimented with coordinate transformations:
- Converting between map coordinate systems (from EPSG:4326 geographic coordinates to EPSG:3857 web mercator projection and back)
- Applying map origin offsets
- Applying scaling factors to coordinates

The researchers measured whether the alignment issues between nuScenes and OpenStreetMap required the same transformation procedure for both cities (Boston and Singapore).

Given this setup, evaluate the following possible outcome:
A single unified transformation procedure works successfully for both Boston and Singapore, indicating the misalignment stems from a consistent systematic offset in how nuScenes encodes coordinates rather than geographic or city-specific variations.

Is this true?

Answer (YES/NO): NO